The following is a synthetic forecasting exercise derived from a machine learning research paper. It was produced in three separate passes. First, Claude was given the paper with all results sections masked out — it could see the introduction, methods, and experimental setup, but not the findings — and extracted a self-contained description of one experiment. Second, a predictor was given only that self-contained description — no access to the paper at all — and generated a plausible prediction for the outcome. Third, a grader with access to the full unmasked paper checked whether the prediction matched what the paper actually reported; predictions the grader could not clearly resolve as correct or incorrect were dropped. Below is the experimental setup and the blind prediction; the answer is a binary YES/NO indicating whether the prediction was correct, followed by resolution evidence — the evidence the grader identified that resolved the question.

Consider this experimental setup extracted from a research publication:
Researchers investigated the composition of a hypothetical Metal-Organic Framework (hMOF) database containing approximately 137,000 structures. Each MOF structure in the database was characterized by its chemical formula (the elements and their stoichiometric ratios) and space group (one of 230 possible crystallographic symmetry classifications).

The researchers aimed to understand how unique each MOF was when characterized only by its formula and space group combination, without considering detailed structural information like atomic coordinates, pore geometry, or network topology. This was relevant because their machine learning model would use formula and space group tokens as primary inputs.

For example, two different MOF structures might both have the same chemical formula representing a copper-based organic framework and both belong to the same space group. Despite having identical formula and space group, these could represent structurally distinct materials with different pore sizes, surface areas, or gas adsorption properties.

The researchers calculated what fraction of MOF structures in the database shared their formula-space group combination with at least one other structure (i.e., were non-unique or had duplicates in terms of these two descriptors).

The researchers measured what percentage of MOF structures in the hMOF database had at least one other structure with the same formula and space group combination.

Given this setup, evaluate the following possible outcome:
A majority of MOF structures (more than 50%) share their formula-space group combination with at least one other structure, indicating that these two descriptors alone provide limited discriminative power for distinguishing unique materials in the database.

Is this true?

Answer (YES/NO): YES